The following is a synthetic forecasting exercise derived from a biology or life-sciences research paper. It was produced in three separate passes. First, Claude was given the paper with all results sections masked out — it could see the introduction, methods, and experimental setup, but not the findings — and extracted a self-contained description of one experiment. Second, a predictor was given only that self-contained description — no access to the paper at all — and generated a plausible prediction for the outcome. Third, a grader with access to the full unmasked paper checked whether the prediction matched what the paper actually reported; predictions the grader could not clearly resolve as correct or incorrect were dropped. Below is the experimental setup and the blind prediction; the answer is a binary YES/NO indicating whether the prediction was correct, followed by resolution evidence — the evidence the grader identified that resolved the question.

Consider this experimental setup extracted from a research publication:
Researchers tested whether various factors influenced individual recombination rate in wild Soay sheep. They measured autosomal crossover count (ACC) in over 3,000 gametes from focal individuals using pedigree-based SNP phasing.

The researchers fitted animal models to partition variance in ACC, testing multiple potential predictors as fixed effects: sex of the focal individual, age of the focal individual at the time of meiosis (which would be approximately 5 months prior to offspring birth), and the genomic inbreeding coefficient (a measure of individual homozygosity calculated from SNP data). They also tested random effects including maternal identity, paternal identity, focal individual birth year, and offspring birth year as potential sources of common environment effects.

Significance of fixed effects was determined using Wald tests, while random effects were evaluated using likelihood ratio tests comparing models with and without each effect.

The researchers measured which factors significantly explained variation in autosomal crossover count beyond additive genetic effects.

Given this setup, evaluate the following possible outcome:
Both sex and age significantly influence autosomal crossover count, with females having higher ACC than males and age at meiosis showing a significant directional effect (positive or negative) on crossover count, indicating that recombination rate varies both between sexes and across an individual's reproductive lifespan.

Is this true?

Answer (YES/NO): NO